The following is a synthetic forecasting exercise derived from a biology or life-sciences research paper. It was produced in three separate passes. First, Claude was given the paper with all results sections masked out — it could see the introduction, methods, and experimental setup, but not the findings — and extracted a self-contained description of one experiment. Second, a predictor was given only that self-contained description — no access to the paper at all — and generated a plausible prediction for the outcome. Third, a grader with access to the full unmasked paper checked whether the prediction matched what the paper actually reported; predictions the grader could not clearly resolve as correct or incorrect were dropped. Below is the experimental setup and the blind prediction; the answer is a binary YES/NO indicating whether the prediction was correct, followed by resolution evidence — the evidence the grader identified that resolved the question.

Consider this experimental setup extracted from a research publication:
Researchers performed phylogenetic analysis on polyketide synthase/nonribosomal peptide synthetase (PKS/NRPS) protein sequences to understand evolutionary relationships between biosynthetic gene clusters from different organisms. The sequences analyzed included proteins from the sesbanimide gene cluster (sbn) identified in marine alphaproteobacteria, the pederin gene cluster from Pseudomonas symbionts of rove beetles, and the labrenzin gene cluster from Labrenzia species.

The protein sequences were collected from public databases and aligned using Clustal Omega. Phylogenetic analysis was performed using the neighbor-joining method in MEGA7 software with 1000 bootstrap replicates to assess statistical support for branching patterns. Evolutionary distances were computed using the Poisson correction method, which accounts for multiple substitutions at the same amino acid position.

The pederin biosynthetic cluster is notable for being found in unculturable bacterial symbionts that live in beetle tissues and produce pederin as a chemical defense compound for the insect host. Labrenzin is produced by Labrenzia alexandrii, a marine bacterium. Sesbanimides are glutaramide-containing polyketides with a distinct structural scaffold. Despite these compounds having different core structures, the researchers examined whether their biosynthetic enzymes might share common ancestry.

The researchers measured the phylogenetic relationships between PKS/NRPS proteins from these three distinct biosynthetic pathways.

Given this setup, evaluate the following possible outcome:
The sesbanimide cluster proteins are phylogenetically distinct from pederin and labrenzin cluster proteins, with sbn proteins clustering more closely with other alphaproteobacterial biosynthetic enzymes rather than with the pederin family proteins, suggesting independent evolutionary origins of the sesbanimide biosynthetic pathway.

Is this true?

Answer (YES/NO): NO